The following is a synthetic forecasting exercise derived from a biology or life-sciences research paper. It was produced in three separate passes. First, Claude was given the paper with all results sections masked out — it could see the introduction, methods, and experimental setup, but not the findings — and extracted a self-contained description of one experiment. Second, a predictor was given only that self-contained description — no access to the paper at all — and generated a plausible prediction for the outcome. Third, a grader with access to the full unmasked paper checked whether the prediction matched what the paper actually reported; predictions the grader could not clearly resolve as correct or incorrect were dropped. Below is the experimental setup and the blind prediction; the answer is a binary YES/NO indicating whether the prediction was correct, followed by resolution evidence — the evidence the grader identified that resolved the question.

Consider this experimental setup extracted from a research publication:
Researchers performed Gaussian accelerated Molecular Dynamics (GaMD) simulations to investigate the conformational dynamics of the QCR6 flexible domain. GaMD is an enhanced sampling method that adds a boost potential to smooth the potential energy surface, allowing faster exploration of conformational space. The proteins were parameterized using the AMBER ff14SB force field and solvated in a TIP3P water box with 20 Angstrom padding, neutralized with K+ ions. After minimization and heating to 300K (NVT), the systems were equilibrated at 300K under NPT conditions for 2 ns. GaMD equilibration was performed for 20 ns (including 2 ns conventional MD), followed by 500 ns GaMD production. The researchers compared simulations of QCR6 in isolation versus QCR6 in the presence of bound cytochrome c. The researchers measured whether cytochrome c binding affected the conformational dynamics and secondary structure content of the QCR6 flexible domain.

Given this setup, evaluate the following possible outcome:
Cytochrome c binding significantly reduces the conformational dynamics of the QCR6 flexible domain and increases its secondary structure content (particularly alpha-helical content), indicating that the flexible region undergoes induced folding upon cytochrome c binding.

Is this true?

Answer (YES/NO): YES